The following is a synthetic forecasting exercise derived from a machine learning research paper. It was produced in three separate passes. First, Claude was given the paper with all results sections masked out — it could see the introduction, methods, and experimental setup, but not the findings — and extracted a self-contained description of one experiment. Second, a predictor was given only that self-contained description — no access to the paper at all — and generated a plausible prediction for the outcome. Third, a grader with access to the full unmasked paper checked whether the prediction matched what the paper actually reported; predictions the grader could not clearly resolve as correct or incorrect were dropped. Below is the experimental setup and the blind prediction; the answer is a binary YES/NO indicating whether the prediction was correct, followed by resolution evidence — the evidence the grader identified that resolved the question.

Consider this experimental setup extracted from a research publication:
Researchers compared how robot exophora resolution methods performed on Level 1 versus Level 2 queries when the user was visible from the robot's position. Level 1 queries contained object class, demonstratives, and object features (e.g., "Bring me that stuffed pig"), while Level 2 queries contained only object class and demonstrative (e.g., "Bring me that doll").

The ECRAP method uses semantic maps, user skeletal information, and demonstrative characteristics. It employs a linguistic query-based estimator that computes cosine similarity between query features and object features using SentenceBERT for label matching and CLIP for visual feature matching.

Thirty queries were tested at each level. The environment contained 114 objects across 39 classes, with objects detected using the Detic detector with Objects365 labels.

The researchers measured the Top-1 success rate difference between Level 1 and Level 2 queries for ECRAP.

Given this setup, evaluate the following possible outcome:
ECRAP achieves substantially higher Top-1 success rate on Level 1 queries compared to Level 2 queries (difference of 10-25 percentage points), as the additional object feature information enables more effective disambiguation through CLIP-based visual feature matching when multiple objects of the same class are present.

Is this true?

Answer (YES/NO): NO